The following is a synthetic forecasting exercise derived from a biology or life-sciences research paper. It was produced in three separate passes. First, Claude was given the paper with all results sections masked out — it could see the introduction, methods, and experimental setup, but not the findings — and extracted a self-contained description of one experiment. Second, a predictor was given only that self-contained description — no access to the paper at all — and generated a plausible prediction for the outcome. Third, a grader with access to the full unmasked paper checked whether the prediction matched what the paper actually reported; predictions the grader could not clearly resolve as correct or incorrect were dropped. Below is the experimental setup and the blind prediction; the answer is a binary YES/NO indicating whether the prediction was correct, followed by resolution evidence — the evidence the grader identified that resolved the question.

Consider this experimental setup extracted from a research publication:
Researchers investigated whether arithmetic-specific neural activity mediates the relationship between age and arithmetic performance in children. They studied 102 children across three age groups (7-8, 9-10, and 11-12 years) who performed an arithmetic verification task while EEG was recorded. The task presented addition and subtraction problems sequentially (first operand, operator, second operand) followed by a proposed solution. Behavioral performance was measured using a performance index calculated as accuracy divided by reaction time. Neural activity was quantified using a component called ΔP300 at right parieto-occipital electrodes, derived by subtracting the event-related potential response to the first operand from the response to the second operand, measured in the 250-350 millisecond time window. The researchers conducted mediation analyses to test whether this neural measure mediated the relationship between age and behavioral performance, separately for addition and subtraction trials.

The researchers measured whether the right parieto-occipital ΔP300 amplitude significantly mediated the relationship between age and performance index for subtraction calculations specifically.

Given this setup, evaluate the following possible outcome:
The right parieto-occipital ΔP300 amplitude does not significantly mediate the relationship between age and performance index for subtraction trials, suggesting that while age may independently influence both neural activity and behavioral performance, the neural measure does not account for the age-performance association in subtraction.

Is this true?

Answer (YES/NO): YES